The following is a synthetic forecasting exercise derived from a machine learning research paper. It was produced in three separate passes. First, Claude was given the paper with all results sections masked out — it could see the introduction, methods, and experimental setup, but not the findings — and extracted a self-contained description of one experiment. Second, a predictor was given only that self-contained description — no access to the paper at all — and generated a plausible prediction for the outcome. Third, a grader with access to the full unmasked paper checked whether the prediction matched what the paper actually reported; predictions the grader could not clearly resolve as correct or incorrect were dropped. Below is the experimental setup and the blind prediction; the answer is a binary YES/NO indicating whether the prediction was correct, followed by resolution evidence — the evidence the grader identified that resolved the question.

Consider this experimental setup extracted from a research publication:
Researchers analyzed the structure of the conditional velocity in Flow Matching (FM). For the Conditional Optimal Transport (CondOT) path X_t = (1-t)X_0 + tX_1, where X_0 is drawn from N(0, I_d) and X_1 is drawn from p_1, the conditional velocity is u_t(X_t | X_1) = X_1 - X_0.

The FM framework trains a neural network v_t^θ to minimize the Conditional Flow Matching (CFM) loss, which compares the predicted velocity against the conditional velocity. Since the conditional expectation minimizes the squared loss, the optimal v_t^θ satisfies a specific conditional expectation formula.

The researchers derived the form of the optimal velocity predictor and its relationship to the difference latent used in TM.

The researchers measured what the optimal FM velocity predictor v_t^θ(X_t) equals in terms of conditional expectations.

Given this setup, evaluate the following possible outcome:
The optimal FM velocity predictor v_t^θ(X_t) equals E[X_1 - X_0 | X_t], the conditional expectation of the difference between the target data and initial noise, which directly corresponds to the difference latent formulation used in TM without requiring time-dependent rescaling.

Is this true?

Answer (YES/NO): YES